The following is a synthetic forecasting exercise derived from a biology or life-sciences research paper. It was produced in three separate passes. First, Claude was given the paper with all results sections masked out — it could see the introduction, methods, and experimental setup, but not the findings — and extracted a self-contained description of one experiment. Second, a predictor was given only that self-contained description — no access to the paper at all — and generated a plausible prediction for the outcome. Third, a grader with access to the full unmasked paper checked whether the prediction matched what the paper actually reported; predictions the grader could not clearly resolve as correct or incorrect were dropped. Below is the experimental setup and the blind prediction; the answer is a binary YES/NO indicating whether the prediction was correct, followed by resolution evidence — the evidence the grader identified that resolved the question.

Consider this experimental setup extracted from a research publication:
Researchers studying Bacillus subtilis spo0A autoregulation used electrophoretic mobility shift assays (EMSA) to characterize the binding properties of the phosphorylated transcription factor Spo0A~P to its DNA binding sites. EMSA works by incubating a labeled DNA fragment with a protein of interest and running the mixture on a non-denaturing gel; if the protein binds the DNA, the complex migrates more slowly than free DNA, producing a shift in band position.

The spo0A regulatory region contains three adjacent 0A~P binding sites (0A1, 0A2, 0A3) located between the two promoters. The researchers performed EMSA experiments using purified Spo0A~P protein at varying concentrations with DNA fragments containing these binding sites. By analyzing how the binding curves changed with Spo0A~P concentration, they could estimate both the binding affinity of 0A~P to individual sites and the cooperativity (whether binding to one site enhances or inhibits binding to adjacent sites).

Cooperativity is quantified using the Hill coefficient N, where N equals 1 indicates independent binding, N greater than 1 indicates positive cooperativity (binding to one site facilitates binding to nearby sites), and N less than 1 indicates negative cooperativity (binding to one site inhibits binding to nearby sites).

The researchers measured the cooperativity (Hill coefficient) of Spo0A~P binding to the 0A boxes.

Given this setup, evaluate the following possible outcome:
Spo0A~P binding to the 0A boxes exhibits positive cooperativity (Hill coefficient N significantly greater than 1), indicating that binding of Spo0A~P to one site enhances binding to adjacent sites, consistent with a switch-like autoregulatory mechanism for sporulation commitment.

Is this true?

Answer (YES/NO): YES